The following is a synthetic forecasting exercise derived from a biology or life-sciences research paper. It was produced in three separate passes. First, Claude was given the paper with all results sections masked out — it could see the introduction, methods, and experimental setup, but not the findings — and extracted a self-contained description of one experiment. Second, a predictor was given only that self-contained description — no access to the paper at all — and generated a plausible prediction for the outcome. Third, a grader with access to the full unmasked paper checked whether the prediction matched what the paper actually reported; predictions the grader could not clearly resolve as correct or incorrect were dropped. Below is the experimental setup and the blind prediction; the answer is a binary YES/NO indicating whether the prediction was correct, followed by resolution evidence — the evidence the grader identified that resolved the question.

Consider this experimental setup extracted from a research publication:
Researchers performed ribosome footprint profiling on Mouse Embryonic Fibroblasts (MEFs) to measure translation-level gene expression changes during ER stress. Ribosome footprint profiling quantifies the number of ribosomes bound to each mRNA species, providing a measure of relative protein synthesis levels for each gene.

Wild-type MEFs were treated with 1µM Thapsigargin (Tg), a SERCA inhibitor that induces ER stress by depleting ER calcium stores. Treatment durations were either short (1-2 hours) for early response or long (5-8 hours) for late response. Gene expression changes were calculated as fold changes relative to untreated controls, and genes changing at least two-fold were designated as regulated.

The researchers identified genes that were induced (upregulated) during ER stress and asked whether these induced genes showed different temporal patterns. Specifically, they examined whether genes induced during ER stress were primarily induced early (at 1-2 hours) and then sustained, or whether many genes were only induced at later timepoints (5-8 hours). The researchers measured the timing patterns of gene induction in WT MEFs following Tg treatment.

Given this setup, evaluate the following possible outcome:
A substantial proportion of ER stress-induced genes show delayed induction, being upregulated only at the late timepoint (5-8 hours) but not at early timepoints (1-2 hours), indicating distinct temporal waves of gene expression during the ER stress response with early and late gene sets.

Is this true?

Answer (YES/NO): YES